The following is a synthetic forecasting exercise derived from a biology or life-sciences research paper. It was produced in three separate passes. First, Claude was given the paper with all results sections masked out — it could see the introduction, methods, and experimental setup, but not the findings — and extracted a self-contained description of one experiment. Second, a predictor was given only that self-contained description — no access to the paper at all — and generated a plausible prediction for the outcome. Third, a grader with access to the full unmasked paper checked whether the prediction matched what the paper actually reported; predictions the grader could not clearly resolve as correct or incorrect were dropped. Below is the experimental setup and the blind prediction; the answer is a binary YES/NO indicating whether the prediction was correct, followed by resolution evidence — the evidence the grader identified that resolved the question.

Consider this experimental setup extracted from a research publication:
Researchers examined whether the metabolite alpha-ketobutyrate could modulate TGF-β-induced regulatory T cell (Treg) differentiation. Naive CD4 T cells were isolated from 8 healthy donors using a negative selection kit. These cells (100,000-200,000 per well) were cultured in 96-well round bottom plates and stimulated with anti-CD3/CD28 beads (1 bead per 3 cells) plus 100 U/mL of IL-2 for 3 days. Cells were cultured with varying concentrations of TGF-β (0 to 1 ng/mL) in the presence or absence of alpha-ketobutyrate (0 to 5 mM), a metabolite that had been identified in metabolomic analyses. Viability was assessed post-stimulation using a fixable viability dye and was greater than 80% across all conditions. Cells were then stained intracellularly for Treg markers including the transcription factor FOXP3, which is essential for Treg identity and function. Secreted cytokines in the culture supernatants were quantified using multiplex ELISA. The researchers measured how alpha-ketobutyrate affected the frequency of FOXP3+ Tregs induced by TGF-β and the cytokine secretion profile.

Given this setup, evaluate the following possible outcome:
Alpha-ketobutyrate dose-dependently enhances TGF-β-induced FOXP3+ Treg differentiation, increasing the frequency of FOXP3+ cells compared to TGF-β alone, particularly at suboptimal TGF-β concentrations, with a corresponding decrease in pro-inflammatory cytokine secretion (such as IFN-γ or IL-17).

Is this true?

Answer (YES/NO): YES